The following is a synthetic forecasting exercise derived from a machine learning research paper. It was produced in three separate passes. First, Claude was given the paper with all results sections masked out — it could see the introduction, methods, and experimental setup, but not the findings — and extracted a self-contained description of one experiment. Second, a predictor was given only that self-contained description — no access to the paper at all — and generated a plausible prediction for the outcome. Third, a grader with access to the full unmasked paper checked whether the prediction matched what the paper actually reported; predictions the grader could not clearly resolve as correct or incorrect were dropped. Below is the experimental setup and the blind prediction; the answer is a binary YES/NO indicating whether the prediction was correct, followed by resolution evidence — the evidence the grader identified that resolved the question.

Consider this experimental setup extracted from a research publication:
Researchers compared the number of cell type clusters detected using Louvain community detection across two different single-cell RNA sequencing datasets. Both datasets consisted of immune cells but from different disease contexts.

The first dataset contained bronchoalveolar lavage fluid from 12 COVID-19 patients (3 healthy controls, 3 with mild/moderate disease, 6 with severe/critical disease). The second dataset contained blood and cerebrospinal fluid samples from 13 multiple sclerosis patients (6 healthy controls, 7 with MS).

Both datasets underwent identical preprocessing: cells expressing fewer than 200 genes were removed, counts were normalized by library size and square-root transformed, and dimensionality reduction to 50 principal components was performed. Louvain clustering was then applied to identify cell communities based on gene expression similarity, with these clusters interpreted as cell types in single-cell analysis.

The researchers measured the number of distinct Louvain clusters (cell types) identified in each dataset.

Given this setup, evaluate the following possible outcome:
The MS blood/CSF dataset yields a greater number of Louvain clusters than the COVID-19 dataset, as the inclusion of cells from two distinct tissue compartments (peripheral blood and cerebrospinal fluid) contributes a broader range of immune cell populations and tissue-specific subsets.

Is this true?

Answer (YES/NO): YES